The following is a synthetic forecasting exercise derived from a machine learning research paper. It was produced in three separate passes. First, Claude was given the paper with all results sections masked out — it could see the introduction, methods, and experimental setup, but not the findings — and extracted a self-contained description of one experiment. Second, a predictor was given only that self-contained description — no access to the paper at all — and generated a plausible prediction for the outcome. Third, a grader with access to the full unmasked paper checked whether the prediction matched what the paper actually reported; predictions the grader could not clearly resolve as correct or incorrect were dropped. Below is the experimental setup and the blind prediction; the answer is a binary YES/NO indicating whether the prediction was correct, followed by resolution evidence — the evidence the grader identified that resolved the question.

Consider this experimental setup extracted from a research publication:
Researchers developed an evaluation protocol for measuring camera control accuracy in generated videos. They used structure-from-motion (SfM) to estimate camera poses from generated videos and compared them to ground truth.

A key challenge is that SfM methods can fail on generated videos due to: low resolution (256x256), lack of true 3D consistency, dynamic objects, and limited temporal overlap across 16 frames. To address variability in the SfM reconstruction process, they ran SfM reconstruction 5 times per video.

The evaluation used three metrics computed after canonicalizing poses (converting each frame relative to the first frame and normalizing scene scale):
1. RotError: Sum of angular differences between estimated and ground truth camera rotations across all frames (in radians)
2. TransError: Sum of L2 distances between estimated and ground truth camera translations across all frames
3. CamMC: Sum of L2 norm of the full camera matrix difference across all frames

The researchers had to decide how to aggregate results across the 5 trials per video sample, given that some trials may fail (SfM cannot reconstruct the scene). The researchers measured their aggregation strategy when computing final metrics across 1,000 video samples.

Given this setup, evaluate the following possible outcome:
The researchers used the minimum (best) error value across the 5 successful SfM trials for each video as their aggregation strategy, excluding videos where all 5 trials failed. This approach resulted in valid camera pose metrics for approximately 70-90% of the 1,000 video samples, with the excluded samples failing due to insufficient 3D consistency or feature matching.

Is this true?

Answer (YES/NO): NO